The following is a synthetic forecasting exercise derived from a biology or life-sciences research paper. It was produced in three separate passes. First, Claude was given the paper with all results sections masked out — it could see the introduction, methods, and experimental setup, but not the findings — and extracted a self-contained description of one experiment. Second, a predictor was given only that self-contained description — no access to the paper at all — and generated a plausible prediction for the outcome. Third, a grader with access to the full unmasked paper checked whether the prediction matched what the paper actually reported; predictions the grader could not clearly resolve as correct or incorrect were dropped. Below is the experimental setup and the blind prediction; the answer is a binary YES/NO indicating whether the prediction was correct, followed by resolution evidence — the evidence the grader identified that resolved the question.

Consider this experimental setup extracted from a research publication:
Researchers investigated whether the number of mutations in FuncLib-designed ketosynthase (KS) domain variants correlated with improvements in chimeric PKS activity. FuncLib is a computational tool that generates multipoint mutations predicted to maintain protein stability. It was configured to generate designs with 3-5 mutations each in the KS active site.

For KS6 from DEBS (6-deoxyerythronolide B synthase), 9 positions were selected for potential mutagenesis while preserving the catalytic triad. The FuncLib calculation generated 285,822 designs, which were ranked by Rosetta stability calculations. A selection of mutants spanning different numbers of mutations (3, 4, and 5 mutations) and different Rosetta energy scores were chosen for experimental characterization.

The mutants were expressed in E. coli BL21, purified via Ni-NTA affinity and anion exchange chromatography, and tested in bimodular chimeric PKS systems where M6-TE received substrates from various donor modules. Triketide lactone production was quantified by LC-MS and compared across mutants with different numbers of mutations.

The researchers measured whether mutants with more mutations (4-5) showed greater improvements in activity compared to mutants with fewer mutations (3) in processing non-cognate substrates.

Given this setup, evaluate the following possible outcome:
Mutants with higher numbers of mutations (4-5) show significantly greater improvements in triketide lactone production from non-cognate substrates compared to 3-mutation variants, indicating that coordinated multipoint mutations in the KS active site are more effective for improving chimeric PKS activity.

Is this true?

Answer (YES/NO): NO